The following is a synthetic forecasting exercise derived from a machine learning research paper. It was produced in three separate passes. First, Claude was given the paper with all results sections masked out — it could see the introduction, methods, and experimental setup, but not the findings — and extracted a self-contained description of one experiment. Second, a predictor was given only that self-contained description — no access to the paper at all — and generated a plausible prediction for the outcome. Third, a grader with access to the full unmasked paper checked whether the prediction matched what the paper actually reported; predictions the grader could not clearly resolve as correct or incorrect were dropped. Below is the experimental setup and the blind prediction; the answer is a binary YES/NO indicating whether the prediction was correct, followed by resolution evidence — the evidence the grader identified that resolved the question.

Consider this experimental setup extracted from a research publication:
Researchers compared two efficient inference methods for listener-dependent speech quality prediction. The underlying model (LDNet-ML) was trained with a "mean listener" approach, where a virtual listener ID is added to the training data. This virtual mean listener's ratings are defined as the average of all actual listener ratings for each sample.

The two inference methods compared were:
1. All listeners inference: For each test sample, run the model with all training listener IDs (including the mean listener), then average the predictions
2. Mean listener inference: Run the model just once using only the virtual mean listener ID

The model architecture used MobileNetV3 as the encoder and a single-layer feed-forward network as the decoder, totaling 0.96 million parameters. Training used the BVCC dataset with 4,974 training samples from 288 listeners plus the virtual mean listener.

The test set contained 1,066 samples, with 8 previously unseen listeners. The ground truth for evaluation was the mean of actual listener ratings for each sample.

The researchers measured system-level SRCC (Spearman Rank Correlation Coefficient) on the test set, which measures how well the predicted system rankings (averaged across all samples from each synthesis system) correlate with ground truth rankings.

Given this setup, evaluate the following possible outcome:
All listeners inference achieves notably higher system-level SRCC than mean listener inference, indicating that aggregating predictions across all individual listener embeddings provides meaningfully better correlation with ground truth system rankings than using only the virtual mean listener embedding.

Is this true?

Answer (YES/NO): NO